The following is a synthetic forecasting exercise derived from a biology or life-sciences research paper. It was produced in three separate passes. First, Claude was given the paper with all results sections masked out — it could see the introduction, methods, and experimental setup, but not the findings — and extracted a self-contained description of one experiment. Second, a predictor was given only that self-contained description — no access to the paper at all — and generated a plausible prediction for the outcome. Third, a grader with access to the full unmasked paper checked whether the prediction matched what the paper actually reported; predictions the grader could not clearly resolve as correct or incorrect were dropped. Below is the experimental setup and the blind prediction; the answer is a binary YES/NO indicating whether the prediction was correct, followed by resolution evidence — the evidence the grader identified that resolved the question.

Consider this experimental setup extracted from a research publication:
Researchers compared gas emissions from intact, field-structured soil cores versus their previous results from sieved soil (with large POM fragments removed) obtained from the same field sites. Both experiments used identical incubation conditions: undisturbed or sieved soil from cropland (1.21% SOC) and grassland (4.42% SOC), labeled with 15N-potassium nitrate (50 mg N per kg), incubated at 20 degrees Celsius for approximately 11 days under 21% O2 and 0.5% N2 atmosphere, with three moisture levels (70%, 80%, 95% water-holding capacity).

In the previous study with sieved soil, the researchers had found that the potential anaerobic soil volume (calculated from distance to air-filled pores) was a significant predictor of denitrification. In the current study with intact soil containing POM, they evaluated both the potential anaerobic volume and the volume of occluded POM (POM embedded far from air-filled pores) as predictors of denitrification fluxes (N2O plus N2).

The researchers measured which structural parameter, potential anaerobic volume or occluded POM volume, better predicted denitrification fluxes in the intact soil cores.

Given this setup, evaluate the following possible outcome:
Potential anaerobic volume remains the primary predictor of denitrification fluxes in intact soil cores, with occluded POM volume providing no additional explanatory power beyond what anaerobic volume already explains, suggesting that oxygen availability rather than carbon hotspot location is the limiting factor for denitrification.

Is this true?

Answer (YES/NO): NO